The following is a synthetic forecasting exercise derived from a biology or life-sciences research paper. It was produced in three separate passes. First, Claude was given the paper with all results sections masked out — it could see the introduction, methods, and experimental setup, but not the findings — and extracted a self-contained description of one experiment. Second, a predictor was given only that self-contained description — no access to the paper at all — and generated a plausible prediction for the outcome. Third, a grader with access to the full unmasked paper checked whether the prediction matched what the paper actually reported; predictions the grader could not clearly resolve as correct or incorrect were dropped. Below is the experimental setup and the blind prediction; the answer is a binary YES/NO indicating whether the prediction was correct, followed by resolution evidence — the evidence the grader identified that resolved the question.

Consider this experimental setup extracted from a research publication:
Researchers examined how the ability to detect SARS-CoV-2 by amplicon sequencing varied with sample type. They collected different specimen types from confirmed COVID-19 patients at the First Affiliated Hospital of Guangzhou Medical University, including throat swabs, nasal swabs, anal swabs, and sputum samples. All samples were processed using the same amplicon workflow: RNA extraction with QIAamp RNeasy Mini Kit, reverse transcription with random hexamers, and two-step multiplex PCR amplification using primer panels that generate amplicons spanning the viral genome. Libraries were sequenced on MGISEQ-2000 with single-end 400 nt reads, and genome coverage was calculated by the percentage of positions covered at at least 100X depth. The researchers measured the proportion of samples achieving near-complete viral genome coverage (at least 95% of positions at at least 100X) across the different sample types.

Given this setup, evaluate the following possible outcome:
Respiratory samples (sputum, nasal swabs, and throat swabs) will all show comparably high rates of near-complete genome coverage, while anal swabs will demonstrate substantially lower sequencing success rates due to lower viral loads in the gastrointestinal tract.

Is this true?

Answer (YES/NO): NO